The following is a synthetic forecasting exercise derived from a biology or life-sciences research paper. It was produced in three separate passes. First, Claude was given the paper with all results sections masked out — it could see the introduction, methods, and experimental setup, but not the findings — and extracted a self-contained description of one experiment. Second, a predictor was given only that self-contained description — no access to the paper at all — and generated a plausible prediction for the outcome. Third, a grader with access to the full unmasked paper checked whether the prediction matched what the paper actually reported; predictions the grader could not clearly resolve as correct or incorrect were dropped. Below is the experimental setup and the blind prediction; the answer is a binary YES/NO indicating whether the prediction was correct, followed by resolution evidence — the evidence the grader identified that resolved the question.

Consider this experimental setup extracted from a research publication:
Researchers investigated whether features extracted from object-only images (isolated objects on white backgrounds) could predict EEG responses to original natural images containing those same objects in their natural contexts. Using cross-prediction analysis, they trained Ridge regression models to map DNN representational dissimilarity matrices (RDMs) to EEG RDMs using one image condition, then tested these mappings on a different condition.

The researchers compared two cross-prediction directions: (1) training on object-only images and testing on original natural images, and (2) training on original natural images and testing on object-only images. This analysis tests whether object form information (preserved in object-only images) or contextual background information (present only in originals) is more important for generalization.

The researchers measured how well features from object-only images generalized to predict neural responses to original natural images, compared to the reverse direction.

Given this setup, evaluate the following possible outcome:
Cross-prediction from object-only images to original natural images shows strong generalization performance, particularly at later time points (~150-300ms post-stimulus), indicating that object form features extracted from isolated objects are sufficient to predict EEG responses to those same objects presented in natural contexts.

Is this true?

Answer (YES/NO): NO